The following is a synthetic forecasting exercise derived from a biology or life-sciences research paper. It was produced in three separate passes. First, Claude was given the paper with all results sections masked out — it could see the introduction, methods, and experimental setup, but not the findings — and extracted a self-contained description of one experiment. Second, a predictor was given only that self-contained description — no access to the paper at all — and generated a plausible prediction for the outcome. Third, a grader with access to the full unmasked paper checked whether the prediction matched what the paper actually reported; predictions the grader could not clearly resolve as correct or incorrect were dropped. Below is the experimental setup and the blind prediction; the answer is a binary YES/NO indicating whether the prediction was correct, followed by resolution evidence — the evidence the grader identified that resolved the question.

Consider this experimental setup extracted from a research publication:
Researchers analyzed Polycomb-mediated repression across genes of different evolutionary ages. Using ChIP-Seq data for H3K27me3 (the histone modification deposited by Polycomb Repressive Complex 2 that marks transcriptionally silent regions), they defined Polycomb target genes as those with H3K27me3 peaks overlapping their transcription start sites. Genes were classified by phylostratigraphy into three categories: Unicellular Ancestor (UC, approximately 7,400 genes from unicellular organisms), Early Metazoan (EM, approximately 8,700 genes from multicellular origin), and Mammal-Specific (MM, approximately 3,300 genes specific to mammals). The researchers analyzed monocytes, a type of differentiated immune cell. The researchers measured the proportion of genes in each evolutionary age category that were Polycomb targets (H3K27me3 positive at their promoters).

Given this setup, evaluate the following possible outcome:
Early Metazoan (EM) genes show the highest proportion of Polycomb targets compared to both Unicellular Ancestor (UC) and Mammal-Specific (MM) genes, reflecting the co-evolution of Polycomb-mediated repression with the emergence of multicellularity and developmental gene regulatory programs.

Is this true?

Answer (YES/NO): YES